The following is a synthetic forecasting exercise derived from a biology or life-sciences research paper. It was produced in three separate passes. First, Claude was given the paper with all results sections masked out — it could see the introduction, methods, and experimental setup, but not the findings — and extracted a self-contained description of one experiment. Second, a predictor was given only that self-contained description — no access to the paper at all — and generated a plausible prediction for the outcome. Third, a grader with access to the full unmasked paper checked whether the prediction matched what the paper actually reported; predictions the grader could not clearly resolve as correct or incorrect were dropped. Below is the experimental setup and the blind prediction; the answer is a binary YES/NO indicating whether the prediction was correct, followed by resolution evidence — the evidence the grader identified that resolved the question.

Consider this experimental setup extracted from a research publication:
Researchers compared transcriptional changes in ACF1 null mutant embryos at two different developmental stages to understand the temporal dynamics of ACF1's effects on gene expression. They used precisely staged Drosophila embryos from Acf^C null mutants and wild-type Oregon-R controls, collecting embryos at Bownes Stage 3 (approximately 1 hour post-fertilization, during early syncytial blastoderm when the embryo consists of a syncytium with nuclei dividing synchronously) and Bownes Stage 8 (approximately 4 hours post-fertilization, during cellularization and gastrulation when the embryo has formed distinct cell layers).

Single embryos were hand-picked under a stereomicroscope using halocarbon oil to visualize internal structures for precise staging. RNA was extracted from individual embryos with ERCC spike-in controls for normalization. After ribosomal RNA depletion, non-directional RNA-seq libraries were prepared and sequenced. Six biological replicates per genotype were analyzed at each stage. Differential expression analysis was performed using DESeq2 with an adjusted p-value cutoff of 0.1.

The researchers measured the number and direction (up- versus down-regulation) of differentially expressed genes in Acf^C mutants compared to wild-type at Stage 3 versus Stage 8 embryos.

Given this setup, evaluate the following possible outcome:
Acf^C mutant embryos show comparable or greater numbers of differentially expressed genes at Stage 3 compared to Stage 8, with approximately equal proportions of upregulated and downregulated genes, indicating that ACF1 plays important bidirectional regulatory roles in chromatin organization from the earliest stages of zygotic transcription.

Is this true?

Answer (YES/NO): NO